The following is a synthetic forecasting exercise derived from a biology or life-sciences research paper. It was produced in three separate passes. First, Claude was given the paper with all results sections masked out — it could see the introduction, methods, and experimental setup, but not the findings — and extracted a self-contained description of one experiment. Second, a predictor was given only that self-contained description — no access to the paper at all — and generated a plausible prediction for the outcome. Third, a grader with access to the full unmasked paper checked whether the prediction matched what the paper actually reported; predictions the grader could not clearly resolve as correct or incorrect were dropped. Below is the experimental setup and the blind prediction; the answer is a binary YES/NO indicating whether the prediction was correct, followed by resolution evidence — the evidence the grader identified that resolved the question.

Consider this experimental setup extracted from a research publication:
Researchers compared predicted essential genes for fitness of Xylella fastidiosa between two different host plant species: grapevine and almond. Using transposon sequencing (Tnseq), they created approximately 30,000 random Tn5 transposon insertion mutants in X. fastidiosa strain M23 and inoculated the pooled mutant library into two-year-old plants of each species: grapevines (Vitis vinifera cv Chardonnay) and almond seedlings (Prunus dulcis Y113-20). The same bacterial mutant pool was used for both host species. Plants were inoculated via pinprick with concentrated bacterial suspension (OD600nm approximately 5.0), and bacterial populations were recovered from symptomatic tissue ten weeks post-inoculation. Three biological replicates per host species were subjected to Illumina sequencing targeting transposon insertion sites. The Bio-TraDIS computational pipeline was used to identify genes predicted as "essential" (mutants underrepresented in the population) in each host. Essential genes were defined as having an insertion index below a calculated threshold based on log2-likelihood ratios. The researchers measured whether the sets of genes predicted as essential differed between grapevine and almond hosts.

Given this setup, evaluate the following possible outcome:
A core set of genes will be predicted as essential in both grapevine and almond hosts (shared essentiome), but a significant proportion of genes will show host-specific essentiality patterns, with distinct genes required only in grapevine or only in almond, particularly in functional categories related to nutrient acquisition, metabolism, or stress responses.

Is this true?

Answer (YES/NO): NO